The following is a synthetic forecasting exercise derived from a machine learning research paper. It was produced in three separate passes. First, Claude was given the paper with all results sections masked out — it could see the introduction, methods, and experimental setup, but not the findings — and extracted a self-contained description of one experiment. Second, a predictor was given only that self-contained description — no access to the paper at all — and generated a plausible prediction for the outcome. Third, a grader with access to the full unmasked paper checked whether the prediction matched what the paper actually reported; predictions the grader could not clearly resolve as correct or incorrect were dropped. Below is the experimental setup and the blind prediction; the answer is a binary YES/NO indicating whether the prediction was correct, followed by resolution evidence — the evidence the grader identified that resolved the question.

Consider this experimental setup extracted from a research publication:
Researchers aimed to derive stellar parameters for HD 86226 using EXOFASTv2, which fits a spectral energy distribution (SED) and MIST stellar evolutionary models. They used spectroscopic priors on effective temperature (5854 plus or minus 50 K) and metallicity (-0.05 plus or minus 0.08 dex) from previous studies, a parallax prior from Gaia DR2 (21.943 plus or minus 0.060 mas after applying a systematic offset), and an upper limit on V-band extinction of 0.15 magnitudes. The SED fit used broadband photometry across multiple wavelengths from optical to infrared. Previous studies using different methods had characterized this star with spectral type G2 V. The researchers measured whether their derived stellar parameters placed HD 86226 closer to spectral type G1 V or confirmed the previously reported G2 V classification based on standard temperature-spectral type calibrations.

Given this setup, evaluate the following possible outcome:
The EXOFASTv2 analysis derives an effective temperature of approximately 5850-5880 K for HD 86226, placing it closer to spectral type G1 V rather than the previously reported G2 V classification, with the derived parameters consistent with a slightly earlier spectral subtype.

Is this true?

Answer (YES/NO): YES